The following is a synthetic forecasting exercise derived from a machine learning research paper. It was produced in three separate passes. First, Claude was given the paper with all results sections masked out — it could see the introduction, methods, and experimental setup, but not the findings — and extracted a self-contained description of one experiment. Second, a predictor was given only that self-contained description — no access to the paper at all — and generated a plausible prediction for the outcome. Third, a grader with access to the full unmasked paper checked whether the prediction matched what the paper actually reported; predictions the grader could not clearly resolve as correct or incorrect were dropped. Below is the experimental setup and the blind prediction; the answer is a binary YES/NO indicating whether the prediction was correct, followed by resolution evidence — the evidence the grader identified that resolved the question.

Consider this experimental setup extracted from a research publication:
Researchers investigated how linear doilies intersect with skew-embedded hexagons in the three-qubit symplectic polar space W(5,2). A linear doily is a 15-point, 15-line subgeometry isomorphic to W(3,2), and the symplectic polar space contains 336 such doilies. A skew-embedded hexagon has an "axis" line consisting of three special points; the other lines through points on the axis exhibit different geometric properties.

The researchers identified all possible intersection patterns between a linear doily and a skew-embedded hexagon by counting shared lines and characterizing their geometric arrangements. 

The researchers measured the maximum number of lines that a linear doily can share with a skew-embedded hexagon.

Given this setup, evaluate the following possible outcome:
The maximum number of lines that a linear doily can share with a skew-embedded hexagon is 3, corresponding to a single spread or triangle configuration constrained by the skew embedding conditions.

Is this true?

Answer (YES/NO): NO